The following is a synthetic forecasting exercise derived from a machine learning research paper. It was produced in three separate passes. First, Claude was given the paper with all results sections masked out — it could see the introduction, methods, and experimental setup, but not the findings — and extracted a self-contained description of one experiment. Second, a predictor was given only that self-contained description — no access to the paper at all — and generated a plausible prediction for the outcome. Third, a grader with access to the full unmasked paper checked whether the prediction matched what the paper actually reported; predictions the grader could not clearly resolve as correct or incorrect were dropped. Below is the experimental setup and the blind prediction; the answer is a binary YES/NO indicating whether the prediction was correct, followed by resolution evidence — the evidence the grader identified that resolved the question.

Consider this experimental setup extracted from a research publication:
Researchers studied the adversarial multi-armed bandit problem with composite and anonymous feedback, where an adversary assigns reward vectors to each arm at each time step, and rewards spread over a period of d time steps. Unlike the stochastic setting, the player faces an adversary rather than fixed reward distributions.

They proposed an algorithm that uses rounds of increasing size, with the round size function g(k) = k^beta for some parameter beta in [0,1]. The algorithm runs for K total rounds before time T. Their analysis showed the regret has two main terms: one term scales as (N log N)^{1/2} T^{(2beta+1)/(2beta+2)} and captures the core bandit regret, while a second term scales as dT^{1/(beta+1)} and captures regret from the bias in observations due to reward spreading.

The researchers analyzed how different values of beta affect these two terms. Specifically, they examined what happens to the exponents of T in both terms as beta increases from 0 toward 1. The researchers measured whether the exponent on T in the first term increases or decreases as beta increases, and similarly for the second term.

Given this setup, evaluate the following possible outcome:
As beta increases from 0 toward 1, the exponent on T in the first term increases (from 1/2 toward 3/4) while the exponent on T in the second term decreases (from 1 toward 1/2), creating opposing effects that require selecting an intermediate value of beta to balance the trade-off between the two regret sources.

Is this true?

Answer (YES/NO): YES